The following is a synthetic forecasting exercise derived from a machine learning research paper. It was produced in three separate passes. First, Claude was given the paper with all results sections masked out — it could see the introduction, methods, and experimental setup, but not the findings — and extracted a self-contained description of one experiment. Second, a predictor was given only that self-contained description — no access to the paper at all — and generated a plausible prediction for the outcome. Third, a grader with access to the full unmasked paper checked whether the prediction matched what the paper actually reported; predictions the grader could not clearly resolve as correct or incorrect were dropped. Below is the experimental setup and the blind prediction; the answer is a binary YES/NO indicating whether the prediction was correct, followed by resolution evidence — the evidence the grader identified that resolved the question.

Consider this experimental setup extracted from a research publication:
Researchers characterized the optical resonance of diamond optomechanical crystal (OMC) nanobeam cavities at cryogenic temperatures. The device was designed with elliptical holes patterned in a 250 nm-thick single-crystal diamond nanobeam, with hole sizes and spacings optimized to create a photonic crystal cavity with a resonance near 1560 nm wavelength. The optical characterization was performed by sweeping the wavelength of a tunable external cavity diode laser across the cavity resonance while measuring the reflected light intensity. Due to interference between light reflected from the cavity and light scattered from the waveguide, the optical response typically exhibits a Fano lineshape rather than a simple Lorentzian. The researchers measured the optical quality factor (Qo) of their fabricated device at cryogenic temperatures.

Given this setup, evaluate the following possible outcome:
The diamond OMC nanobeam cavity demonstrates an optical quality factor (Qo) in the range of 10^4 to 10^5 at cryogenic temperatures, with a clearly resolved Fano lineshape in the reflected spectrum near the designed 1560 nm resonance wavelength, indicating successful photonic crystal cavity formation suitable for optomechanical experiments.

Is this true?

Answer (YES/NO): YES